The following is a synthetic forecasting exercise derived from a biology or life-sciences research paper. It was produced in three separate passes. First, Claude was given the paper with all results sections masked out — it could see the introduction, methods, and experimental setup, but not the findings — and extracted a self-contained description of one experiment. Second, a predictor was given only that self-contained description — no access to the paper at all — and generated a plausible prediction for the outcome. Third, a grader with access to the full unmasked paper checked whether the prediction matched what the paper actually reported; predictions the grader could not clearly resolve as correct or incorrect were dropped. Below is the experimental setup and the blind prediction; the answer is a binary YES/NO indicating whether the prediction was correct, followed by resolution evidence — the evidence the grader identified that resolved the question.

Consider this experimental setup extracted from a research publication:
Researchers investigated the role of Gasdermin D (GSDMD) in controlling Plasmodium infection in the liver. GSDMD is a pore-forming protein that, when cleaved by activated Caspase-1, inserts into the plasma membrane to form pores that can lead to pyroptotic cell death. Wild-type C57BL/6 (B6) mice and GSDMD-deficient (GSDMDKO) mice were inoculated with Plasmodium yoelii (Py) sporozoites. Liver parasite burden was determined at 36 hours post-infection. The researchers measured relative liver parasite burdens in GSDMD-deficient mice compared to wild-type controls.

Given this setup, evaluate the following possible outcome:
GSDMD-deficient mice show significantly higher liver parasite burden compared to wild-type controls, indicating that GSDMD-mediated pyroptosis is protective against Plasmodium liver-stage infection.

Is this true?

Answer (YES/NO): YES